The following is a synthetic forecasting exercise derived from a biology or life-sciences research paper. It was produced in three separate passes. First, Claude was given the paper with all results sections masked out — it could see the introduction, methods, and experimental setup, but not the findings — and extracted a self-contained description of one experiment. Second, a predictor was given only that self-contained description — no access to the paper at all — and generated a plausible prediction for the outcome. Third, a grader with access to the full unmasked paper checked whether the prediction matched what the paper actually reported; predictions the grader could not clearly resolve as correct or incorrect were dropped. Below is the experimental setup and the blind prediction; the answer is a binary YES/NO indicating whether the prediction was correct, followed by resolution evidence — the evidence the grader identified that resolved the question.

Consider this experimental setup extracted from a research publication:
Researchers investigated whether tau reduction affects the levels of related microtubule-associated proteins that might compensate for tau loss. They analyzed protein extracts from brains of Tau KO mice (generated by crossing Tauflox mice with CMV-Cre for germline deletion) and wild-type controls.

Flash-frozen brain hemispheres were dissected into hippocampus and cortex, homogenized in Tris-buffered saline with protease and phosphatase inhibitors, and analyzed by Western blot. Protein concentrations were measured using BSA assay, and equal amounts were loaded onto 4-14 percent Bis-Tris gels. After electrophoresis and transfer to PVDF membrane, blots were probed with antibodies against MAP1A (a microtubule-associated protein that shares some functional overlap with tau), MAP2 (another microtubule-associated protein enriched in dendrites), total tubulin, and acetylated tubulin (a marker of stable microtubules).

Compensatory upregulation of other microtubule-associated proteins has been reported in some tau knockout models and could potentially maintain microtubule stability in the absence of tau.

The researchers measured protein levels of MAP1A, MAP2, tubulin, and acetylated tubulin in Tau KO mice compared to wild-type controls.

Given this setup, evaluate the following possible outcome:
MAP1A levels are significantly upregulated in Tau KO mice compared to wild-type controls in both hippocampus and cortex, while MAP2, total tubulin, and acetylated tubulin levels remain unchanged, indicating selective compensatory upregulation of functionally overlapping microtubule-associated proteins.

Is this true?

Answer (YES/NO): NO